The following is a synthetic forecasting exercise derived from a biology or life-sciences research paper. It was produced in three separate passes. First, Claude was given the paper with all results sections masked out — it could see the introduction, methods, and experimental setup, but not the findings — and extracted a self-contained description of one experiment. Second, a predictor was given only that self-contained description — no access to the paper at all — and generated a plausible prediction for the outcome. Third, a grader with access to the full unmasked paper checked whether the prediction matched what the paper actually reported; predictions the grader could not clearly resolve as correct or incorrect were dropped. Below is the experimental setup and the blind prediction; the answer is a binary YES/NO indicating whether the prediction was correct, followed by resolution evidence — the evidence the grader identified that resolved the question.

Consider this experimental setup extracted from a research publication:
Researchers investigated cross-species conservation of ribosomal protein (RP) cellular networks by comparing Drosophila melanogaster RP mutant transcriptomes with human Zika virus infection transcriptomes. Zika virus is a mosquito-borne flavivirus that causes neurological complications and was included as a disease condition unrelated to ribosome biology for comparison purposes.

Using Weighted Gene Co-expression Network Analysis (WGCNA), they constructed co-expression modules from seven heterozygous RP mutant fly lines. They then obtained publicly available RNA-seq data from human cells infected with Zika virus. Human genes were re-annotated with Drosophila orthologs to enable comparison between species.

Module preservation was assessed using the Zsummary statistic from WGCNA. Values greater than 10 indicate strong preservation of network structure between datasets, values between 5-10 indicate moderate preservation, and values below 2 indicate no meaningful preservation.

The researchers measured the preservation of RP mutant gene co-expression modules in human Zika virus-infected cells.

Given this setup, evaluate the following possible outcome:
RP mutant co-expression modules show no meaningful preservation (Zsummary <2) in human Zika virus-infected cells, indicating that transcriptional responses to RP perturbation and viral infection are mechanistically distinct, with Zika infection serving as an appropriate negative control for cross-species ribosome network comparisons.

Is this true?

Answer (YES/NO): YES